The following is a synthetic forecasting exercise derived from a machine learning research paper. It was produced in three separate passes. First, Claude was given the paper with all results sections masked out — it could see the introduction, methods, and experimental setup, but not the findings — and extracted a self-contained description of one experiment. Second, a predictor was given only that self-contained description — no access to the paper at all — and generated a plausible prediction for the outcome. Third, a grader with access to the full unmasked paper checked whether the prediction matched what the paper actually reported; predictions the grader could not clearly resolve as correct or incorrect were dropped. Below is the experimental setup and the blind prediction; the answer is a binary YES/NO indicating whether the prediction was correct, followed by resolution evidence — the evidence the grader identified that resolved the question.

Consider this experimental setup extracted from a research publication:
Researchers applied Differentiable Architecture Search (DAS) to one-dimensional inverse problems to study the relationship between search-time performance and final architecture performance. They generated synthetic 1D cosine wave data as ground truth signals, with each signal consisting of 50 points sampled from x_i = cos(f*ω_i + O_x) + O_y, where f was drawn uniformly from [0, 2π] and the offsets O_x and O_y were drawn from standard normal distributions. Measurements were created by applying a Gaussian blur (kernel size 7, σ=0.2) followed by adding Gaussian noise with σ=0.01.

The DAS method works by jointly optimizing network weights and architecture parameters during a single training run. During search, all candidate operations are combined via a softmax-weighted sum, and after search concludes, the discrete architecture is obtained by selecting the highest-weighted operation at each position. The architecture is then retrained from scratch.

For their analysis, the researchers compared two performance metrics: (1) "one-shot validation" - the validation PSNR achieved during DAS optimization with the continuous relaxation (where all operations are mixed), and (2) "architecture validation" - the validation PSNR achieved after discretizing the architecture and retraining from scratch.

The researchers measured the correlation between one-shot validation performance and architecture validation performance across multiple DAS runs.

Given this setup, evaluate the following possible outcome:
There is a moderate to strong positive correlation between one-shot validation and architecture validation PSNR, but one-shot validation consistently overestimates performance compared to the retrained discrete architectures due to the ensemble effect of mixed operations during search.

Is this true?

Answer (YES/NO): NO